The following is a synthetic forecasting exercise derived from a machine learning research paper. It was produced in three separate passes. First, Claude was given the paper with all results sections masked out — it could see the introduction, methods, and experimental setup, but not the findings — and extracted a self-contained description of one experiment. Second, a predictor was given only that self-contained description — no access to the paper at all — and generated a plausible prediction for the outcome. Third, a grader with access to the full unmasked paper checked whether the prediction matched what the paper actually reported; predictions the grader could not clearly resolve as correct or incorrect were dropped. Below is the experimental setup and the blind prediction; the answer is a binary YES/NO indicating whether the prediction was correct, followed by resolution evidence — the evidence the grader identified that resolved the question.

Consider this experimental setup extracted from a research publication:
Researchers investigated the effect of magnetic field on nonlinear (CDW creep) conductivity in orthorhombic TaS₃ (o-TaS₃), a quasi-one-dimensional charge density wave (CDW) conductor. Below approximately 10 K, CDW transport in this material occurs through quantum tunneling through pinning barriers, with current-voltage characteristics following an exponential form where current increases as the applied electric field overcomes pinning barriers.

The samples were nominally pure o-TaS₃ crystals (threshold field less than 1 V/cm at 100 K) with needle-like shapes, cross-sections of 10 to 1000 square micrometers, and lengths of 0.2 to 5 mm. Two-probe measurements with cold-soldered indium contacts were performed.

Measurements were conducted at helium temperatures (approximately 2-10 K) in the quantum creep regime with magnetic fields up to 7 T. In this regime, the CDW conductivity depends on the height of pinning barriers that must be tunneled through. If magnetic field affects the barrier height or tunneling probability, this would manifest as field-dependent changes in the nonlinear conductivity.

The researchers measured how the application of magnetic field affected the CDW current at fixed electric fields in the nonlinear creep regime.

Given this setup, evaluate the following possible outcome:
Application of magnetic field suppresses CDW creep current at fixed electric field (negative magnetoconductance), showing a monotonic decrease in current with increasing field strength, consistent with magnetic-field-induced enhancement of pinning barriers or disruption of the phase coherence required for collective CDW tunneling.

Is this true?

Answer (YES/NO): NO